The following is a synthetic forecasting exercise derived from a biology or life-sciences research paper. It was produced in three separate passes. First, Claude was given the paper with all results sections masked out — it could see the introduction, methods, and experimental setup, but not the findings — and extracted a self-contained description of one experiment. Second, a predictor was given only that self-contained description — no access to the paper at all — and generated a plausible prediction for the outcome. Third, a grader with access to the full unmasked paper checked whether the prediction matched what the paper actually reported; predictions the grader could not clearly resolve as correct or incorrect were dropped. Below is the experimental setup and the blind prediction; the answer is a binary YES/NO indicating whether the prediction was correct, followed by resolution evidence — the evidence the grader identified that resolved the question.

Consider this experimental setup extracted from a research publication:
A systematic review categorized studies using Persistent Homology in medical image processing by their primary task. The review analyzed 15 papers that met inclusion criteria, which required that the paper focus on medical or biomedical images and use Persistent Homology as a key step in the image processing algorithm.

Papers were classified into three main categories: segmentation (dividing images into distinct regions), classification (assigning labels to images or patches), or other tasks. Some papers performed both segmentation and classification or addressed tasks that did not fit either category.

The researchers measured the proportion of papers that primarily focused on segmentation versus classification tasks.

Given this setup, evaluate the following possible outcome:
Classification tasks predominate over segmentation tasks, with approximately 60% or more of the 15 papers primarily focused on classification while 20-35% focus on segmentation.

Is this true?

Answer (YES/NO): NO